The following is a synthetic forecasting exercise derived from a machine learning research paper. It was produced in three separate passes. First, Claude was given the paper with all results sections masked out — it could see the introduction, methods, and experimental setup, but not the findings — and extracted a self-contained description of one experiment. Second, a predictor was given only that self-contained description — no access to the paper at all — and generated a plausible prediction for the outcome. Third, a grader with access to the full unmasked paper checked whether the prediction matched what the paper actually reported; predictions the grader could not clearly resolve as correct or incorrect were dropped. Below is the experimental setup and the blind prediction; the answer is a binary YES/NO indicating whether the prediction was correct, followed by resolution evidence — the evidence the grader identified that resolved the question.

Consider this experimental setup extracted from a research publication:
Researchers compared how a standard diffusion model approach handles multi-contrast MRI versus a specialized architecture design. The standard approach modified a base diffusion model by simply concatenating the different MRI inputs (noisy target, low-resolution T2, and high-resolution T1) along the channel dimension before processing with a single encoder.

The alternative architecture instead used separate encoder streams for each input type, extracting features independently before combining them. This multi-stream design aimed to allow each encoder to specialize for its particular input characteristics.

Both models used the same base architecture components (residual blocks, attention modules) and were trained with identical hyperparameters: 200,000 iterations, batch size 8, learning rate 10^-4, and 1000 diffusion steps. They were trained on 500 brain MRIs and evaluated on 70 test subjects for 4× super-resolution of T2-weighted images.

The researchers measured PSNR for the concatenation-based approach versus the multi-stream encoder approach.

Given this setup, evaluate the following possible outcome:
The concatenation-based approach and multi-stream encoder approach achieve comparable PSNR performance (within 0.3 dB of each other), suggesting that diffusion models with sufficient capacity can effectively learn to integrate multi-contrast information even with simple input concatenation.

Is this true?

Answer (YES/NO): NO